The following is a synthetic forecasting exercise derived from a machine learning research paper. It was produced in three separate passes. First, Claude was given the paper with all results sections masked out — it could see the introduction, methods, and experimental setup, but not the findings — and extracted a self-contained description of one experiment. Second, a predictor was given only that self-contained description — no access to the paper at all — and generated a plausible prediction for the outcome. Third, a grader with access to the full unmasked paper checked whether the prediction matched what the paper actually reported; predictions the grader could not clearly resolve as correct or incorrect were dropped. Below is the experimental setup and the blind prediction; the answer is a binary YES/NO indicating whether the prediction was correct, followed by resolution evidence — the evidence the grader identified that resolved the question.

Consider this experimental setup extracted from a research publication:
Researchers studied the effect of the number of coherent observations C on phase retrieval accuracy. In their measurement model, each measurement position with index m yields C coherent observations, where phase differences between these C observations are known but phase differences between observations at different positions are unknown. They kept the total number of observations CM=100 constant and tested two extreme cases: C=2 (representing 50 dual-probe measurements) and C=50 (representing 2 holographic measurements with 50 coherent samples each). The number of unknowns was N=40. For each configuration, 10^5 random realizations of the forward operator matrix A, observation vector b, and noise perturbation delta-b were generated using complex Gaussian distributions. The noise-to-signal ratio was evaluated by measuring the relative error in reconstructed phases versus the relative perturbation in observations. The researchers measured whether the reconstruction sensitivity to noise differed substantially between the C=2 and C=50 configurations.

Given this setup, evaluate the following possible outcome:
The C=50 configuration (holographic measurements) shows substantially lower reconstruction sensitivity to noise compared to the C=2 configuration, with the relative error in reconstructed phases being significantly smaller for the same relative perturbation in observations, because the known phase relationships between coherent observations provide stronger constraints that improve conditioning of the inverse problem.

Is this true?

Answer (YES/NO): YES